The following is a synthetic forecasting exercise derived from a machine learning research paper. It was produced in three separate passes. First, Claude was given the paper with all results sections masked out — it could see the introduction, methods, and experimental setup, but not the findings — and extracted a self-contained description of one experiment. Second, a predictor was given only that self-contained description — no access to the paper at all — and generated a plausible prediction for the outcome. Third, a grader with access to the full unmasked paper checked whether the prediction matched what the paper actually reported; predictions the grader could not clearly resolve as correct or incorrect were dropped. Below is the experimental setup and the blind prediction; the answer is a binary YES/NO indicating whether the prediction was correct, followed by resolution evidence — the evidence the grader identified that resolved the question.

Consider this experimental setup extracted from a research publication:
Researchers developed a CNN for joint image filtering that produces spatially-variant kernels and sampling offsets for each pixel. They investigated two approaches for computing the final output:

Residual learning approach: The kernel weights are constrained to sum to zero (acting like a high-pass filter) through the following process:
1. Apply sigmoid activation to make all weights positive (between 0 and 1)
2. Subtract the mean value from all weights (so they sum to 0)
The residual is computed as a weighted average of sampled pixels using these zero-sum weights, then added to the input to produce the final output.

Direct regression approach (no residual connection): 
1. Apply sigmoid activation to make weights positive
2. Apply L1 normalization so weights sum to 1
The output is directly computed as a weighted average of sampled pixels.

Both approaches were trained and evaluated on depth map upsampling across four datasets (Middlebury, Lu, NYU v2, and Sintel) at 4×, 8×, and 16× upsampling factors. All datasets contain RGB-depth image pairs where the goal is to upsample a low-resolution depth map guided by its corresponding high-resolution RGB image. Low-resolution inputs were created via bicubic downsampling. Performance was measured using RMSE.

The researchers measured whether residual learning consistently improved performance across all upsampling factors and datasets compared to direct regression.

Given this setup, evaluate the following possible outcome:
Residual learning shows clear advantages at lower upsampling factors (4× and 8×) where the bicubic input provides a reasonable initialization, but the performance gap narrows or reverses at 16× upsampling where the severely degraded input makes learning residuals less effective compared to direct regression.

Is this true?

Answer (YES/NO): NO